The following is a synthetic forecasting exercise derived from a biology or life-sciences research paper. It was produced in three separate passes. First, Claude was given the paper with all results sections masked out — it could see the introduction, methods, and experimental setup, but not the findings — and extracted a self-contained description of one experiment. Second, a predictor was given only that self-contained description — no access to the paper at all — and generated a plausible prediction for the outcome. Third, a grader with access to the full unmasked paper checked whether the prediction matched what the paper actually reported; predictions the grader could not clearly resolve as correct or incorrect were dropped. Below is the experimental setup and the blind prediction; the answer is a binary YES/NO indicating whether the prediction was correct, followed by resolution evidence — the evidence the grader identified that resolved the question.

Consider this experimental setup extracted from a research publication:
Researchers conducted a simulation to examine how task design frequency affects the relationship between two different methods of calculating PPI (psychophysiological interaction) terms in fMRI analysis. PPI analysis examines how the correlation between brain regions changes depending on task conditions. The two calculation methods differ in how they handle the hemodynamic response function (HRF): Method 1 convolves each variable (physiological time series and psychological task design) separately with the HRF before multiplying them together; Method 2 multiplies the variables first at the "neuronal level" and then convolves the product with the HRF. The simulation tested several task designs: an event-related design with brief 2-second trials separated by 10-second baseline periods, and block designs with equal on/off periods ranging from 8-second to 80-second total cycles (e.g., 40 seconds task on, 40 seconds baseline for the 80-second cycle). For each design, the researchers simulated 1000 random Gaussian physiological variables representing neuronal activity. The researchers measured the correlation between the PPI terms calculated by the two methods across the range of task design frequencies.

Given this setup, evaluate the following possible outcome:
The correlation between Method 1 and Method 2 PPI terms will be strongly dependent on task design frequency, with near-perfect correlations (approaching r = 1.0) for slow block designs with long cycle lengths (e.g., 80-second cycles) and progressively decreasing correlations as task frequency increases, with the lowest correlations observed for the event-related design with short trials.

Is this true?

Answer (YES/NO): YES